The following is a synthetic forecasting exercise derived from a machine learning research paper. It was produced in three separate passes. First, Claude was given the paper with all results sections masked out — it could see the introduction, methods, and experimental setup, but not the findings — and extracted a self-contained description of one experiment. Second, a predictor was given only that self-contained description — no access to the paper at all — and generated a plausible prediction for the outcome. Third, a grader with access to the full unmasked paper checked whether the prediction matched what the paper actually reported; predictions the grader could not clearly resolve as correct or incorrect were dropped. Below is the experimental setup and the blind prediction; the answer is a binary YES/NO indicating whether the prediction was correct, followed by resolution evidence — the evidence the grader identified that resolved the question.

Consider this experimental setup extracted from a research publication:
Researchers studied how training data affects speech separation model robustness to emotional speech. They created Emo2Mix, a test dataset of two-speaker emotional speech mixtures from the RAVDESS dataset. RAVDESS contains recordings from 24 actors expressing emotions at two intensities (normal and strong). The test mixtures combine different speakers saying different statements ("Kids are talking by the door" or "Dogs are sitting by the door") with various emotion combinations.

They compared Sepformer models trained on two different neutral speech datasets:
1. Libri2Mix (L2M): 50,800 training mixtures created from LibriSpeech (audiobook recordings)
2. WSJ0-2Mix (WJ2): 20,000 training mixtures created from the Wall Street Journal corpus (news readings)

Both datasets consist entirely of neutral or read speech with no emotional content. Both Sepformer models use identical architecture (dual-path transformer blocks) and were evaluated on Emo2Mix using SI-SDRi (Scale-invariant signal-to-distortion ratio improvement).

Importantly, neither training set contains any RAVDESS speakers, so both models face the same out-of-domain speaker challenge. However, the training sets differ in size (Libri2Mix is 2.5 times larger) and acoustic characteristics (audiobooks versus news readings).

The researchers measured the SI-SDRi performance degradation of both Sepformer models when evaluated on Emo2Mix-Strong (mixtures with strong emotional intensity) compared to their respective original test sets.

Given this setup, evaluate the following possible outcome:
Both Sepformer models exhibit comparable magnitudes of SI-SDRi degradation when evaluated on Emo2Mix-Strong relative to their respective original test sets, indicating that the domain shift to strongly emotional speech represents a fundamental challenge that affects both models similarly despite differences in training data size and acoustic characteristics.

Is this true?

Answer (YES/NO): NO